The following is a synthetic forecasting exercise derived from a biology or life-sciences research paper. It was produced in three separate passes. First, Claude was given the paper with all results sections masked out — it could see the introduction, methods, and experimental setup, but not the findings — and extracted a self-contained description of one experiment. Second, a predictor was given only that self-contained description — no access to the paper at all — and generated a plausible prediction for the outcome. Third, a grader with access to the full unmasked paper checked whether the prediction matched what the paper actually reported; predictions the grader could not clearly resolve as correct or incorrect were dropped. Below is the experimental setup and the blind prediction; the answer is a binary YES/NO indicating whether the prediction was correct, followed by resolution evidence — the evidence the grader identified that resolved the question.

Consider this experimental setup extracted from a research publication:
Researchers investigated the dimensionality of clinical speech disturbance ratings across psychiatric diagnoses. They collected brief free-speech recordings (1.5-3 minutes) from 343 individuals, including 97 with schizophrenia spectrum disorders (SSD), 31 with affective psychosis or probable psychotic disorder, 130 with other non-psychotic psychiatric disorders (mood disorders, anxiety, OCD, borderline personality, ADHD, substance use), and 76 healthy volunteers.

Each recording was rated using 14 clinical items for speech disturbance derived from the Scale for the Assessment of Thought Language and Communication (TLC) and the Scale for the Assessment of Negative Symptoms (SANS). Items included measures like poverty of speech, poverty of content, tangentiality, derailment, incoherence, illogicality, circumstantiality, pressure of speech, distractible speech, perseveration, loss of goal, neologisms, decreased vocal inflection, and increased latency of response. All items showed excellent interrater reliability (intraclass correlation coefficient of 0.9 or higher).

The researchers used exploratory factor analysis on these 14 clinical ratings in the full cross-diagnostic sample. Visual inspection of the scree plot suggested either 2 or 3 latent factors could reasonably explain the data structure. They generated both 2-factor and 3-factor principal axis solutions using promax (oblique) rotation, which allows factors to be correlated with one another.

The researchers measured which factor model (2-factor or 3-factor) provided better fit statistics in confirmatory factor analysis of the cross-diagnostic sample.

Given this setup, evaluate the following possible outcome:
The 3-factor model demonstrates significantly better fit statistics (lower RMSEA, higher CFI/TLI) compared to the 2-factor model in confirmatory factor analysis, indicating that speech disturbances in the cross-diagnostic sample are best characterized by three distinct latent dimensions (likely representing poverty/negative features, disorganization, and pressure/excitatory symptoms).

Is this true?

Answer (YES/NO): NO